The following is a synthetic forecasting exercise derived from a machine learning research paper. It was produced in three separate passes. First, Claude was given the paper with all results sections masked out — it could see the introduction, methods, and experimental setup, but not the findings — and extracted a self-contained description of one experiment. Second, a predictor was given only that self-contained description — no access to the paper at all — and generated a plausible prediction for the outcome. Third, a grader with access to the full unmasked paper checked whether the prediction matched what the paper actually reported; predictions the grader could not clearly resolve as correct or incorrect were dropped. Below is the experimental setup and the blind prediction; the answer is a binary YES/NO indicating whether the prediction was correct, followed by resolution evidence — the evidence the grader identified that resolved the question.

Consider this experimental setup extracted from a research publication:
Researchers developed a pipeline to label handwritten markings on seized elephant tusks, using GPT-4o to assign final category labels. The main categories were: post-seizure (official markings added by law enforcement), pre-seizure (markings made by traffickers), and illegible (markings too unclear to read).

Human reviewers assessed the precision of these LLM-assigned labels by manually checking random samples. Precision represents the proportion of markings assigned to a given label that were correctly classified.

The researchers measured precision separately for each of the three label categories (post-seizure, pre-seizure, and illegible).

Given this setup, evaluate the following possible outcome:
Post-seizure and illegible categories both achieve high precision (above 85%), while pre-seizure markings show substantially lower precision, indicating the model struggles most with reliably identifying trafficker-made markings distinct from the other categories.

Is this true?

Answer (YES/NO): NO